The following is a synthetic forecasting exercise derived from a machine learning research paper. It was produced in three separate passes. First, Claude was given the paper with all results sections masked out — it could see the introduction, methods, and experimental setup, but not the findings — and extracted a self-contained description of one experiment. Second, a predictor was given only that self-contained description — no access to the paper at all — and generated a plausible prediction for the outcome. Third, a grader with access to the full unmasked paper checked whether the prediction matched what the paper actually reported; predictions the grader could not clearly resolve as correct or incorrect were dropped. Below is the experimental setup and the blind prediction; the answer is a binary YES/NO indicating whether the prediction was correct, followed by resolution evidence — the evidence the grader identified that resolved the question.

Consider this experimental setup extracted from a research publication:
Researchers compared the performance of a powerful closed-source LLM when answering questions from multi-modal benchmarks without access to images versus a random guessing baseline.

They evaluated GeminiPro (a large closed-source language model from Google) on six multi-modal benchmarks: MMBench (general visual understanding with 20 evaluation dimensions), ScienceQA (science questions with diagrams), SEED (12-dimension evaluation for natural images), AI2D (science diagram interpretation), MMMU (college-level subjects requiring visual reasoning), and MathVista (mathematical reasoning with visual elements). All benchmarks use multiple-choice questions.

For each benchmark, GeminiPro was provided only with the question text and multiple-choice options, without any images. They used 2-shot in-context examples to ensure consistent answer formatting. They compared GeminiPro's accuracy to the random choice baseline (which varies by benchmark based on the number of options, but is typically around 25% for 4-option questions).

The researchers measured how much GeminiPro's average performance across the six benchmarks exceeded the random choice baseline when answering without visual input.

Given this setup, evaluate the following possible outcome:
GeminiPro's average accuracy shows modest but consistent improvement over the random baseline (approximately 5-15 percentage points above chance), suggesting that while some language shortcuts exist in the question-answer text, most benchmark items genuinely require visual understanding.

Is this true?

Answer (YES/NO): NO